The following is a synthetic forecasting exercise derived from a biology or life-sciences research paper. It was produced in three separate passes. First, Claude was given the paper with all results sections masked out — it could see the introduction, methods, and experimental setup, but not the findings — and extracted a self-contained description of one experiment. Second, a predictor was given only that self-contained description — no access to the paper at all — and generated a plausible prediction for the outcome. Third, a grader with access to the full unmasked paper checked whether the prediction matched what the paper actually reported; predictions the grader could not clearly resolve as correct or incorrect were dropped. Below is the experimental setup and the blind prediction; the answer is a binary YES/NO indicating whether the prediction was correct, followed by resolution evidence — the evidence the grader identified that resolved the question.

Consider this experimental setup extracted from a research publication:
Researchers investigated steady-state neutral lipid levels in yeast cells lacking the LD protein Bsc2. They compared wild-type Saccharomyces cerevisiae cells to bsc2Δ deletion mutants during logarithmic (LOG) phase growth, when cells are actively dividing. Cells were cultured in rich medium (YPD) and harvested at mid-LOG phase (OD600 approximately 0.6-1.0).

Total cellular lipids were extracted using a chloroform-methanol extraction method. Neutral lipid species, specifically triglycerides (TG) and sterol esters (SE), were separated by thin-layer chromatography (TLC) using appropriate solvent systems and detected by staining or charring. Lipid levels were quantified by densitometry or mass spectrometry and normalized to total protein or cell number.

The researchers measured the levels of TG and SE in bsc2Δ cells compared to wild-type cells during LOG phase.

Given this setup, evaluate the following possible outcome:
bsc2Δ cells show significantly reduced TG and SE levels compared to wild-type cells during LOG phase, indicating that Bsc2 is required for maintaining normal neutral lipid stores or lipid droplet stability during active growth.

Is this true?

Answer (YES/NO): NO